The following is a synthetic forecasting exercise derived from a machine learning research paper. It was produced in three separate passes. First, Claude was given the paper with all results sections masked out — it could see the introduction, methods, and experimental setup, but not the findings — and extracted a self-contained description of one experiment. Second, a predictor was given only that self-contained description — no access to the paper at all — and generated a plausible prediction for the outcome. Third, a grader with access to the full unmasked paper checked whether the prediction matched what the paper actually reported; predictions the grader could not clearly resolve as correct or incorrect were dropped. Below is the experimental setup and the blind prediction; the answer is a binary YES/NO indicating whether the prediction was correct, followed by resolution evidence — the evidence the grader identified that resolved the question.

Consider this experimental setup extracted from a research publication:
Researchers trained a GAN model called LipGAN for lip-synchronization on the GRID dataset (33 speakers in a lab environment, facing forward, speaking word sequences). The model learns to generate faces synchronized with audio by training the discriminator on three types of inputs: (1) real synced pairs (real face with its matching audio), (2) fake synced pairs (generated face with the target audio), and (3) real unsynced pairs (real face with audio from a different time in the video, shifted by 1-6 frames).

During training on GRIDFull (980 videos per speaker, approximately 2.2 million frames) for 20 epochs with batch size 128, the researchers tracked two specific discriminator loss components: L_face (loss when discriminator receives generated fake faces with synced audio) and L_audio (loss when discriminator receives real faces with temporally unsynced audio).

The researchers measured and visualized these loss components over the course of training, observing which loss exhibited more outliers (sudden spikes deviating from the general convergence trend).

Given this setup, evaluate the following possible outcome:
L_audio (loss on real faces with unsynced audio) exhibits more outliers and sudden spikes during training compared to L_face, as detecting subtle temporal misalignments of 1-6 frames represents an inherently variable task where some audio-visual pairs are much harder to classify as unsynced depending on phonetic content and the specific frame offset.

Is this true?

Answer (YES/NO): YES